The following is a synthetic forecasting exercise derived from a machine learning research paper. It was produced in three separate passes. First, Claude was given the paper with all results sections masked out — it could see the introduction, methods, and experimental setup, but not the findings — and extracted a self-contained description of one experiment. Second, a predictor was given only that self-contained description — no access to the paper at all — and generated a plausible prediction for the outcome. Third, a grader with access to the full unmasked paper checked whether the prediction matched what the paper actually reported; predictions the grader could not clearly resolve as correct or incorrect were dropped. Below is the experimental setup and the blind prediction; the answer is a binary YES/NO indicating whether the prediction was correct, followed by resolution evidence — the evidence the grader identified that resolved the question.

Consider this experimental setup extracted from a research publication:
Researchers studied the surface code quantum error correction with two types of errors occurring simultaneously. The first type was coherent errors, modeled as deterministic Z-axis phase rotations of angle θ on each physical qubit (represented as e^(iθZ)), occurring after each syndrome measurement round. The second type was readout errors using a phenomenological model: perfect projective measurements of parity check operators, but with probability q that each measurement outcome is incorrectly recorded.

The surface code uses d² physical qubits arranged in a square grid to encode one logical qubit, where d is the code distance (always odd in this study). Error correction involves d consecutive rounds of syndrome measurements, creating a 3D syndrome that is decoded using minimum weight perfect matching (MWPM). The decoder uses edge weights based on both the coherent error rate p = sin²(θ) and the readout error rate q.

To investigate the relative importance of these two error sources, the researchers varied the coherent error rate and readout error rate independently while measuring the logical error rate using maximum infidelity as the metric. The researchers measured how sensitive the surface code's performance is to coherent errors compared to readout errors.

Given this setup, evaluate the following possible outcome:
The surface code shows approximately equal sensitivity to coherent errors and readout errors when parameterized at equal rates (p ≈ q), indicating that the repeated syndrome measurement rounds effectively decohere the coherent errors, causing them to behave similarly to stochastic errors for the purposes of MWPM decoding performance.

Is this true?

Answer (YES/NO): NO